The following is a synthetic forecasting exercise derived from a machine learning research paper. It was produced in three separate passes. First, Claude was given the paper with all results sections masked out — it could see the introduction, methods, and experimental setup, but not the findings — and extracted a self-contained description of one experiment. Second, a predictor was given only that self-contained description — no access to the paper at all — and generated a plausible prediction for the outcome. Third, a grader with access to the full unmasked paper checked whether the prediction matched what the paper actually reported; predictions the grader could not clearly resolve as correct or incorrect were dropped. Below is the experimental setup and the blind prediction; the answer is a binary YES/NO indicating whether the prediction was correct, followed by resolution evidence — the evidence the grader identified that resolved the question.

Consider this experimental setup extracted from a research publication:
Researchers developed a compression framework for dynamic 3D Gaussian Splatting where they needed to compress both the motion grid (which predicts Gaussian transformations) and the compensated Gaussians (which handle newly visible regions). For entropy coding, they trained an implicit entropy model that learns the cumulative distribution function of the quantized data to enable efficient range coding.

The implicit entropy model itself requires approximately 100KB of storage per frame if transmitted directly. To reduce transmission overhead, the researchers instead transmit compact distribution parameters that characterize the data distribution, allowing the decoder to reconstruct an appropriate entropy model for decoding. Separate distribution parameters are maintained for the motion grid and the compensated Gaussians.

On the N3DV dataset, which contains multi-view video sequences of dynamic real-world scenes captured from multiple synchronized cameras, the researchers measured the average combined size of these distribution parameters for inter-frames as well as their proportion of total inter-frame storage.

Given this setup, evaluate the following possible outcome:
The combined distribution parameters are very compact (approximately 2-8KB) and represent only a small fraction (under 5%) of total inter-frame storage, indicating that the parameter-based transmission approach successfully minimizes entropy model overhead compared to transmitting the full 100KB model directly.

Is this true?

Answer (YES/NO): NO